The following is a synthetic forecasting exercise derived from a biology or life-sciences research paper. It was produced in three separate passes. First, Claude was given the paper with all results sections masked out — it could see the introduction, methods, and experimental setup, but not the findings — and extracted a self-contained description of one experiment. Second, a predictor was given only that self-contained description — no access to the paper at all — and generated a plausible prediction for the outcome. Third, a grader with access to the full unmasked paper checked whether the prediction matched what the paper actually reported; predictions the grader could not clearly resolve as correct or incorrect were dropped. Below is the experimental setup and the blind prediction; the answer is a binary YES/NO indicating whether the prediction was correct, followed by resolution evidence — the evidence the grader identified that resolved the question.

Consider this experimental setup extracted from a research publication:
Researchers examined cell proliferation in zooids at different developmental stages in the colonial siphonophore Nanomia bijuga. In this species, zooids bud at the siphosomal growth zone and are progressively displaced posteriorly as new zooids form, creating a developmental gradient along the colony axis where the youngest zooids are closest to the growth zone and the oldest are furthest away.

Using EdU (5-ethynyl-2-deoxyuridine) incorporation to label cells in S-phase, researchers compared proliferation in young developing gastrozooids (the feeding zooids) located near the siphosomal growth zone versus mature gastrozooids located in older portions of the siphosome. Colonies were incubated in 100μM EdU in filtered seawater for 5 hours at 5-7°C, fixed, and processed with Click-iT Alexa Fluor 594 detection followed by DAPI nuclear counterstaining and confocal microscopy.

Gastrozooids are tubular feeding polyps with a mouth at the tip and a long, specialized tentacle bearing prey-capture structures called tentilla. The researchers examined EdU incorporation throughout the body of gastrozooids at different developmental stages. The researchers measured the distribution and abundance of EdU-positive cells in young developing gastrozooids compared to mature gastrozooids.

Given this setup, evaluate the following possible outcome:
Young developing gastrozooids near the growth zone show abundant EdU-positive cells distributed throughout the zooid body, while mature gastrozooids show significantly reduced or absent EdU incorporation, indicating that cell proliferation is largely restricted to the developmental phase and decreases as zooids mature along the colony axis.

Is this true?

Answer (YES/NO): NO